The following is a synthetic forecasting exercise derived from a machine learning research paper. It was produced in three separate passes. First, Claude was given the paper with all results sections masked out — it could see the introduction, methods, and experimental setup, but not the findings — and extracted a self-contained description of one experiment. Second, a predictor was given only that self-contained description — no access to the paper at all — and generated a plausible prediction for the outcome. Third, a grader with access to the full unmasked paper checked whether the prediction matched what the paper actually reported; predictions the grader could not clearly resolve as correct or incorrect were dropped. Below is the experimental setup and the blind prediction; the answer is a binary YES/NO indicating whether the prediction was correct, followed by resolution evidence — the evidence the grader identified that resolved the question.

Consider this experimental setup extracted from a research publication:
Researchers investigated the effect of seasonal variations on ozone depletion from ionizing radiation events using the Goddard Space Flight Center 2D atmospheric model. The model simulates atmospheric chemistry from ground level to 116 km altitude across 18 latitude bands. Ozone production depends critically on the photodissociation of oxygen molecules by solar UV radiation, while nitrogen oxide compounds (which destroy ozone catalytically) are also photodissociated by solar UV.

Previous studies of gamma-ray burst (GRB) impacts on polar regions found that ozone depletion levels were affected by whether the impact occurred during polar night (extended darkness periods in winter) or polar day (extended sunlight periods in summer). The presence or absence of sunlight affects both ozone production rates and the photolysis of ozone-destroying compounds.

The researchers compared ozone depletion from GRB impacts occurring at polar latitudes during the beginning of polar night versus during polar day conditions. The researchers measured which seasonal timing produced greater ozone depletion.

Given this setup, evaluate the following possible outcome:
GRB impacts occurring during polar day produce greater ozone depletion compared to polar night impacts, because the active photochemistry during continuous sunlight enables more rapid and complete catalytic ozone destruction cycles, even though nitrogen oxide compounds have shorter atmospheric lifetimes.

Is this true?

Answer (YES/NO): NO